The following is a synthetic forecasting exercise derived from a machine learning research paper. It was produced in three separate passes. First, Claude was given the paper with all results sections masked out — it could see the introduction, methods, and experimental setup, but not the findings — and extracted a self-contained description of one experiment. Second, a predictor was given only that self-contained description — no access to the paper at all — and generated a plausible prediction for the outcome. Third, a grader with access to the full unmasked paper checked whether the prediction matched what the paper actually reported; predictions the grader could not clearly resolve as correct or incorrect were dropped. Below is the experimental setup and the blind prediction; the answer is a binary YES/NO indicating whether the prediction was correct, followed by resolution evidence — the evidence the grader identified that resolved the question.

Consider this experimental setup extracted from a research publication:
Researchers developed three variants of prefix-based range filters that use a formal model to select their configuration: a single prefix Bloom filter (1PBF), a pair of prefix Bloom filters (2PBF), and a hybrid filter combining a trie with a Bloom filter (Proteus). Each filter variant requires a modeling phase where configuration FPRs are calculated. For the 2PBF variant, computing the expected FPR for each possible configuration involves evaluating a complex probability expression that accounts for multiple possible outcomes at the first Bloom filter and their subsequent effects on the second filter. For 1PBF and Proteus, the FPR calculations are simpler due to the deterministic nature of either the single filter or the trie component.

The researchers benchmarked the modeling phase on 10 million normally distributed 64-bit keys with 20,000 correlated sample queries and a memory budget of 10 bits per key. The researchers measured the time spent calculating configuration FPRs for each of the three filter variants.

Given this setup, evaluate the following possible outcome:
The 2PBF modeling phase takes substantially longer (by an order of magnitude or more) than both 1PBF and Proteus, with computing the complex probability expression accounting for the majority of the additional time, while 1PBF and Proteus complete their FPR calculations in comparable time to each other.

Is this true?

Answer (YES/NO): YES